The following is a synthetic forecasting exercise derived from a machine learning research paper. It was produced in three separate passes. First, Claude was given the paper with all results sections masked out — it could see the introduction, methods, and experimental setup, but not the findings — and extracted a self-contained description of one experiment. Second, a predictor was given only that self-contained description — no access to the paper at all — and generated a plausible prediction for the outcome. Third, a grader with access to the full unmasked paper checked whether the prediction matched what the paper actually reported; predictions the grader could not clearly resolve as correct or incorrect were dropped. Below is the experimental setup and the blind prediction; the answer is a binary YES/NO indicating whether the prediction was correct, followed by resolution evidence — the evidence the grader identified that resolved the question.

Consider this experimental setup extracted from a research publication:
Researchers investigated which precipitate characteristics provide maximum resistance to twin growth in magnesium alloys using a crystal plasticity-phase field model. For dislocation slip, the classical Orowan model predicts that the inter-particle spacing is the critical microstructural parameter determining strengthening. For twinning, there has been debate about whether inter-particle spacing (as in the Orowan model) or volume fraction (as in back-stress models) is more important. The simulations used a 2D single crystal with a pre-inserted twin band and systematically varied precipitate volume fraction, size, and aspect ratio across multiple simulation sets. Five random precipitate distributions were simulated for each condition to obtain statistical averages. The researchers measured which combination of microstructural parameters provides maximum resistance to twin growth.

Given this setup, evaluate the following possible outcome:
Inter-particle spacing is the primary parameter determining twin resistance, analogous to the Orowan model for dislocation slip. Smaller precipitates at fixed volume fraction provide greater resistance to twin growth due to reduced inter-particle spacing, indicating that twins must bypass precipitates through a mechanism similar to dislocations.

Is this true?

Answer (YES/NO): NO